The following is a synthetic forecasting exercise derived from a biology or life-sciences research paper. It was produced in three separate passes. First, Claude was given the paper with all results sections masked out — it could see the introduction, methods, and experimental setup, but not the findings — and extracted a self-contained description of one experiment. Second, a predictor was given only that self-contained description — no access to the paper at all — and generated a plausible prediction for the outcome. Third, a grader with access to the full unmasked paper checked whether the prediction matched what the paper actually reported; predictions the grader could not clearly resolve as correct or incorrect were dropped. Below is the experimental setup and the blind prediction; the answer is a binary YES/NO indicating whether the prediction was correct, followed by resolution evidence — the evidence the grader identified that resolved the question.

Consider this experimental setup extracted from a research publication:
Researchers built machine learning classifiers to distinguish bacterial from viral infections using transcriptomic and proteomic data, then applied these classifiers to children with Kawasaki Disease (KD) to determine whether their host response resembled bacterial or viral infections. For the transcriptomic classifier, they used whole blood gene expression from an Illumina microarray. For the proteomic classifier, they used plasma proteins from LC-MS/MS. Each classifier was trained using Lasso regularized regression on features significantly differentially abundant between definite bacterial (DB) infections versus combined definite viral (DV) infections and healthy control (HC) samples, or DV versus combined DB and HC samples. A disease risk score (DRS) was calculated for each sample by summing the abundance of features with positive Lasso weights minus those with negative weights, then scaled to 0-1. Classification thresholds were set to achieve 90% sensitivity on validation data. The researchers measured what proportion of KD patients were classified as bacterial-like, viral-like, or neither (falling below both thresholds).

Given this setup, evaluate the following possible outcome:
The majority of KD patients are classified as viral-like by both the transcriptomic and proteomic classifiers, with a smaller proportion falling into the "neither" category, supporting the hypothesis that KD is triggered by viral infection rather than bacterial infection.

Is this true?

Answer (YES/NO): NO